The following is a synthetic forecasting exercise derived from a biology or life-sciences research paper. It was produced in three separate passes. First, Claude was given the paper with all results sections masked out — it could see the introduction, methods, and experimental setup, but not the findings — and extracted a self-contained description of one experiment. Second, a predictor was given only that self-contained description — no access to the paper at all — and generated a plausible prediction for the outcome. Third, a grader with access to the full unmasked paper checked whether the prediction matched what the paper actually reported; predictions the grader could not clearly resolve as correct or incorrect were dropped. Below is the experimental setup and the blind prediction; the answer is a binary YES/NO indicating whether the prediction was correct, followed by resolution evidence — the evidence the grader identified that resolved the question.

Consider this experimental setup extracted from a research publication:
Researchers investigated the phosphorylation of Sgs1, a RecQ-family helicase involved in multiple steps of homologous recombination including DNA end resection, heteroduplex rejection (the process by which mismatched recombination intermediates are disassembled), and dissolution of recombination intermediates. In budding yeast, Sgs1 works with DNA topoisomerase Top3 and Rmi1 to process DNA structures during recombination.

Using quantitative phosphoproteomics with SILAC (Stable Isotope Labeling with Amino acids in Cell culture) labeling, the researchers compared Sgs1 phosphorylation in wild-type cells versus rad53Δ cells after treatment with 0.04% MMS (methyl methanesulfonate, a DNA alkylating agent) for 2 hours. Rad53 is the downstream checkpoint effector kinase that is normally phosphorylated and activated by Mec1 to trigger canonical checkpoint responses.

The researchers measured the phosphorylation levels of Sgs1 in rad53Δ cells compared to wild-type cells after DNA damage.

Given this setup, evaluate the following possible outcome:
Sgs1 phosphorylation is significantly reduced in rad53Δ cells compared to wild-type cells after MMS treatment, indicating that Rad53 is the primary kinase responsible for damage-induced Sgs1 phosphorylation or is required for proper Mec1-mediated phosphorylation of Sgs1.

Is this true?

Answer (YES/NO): NO